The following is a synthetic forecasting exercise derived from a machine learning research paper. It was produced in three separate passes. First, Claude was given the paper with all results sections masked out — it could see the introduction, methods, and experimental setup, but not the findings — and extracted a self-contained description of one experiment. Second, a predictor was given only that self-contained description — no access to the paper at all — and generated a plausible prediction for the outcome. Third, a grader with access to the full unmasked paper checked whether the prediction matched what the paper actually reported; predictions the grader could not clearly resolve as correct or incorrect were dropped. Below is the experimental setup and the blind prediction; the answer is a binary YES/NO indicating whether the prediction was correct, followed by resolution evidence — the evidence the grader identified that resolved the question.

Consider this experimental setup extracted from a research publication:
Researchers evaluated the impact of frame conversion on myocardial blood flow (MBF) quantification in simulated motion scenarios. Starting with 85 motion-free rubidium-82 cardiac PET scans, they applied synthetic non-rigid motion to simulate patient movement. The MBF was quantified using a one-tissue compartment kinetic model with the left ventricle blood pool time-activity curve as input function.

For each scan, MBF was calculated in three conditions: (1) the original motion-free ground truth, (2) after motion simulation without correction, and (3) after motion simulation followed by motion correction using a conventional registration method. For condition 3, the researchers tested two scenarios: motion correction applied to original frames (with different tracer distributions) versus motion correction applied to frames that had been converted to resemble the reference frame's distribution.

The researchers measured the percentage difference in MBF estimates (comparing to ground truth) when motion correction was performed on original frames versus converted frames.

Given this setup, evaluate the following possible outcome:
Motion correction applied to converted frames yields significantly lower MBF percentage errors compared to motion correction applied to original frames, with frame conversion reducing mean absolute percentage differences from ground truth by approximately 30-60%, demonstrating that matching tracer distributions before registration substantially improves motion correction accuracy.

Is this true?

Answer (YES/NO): NO